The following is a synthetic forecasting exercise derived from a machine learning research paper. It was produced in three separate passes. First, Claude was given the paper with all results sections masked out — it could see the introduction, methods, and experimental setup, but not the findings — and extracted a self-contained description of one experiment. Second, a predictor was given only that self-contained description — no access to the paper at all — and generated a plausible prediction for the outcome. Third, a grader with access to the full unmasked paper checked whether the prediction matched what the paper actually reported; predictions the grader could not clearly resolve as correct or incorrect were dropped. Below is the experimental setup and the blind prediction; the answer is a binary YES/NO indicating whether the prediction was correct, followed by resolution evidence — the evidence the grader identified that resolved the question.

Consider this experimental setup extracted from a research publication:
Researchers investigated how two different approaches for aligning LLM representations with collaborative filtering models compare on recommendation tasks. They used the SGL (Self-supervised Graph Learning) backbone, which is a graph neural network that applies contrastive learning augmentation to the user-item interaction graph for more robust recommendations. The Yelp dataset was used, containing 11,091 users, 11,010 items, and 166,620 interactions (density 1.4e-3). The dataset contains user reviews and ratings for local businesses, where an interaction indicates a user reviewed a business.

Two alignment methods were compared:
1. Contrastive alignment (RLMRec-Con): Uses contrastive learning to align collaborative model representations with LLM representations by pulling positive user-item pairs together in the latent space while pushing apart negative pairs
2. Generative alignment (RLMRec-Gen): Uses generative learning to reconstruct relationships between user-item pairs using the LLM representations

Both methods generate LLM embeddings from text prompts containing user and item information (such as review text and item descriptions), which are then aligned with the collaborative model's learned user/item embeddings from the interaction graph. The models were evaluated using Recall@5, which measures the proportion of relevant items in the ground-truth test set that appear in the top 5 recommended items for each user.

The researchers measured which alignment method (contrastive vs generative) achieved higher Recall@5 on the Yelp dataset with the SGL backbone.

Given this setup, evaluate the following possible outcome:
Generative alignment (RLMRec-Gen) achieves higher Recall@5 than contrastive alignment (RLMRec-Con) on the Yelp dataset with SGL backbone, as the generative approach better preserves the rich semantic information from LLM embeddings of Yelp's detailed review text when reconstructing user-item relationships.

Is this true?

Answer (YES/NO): YES